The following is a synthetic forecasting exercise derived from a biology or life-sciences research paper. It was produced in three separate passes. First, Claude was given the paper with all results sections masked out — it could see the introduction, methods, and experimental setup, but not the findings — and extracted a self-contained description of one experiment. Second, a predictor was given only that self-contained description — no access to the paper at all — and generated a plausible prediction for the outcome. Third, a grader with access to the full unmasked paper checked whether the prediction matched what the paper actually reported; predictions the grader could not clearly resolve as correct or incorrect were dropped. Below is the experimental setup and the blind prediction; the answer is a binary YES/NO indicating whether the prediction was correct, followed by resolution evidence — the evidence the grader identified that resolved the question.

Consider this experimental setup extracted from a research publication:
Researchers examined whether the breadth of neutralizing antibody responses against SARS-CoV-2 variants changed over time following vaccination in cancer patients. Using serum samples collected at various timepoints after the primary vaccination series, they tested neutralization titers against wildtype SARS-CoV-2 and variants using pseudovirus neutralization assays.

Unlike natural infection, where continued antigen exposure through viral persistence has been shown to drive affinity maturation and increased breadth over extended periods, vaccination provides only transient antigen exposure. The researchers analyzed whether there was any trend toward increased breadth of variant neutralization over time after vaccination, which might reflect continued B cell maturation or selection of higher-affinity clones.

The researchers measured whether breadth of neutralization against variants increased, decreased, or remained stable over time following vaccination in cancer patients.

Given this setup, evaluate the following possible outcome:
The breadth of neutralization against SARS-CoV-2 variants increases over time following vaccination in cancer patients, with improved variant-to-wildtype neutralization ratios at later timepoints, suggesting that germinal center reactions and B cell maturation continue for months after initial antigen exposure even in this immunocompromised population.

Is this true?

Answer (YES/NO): YES